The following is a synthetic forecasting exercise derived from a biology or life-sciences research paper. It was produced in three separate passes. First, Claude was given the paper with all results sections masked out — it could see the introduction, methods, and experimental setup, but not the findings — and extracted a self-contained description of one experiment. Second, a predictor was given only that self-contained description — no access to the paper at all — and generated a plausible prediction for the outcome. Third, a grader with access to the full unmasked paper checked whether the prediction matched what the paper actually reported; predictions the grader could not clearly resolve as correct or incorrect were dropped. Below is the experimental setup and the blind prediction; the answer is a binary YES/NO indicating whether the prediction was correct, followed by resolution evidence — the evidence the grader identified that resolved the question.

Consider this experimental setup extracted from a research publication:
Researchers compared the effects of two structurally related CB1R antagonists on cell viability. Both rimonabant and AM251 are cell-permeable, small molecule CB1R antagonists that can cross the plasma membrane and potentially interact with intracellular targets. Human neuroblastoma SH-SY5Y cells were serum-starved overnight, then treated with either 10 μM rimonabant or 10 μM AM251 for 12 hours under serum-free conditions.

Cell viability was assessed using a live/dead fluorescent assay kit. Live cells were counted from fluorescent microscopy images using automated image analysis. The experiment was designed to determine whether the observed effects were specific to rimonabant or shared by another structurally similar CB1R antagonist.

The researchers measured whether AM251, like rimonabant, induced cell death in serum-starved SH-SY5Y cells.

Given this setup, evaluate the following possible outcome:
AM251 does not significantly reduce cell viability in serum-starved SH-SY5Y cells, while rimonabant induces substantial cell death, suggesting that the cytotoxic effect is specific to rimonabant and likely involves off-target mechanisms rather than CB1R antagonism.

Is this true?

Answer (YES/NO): NO